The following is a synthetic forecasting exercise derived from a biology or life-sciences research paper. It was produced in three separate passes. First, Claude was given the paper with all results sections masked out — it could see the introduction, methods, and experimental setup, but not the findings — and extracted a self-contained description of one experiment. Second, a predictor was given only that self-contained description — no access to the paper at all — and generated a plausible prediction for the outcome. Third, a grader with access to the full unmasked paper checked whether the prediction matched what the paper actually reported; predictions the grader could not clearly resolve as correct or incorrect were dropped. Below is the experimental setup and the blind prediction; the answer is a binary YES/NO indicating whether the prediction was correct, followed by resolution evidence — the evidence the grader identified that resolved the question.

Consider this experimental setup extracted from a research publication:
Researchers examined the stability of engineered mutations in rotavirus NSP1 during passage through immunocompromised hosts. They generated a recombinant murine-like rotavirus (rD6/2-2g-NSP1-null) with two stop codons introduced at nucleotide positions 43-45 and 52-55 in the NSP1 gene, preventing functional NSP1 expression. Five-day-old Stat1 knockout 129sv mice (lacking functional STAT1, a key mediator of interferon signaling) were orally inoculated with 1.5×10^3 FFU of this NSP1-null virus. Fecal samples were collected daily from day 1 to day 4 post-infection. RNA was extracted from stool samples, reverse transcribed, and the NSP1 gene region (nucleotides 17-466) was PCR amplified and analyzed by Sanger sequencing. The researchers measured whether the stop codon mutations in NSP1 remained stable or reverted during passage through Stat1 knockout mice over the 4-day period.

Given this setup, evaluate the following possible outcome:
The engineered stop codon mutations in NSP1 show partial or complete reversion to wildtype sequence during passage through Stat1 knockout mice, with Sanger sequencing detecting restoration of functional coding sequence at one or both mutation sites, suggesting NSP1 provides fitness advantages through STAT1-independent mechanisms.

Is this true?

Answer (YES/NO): YES